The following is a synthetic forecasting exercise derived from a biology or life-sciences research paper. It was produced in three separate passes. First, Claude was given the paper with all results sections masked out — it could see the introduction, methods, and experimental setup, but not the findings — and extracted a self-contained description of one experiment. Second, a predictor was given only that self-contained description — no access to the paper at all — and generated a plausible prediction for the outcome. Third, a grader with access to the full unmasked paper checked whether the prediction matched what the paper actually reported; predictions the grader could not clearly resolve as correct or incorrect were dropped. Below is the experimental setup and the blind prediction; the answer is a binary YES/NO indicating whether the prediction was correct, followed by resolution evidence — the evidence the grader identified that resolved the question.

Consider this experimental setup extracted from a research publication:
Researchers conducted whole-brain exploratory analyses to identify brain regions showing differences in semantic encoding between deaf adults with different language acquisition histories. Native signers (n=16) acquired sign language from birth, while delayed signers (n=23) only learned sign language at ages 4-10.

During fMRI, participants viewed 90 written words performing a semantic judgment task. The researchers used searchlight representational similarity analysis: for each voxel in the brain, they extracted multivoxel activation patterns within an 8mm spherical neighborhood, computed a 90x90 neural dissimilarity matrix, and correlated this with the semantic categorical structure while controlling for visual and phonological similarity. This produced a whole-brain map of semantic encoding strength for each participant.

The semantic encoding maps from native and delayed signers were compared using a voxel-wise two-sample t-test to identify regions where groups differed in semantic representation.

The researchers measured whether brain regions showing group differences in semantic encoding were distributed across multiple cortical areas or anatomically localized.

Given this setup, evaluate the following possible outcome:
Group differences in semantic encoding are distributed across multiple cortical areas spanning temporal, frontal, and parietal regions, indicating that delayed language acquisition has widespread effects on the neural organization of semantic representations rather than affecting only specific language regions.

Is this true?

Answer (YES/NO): NO